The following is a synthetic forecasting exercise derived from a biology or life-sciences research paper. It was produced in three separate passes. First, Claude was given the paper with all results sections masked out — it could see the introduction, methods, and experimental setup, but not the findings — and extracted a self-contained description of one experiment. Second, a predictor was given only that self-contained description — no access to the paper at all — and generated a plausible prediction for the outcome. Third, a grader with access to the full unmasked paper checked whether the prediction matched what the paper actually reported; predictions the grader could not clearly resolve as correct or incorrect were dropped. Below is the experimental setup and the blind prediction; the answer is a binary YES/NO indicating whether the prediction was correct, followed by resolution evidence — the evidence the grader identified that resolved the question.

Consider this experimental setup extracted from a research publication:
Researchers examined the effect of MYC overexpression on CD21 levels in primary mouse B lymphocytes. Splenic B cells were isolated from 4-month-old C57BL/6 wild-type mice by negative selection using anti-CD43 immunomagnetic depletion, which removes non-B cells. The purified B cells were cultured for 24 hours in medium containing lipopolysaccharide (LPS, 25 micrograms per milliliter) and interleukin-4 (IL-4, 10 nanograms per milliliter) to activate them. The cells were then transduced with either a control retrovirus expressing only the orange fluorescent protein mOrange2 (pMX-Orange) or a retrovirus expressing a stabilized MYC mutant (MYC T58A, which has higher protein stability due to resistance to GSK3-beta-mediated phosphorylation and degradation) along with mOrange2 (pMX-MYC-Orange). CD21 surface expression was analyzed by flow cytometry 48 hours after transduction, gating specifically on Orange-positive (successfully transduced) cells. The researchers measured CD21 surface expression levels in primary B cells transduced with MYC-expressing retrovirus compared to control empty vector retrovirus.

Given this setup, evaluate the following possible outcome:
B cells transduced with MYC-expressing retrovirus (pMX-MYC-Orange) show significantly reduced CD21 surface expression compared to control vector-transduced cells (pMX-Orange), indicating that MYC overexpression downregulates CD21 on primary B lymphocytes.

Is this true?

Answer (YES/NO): NO